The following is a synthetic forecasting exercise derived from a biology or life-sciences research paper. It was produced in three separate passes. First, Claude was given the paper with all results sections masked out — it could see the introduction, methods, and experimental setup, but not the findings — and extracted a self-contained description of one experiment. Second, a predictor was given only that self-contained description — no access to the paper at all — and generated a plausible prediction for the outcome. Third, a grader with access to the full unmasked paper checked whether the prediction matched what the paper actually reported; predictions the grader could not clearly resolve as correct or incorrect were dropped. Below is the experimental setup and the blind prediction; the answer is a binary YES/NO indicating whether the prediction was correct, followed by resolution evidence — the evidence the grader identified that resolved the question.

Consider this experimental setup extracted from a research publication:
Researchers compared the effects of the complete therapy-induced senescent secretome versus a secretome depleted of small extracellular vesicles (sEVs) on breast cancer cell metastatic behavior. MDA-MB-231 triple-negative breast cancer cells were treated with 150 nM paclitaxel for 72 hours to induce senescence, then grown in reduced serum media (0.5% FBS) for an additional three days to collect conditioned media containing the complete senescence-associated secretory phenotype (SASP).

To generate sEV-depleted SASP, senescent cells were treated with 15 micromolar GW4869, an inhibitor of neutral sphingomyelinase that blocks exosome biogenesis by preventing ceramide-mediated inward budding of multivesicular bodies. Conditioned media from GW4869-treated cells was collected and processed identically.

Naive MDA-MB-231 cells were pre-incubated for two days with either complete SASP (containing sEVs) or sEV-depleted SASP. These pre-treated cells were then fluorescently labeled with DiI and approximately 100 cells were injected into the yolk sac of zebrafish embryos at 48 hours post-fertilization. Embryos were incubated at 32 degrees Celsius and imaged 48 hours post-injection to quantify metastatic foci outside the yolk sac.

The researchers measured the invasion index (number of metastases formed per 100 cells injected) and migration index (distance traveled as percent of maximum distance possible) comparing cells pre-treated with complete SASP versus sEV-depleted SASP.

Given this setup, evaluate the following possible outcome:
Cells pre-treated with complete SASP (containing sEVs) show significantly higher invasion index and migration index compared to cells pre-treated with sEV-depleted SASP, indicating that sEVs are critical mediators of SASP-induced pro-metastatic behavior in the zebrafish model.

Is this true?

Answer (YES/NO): NO